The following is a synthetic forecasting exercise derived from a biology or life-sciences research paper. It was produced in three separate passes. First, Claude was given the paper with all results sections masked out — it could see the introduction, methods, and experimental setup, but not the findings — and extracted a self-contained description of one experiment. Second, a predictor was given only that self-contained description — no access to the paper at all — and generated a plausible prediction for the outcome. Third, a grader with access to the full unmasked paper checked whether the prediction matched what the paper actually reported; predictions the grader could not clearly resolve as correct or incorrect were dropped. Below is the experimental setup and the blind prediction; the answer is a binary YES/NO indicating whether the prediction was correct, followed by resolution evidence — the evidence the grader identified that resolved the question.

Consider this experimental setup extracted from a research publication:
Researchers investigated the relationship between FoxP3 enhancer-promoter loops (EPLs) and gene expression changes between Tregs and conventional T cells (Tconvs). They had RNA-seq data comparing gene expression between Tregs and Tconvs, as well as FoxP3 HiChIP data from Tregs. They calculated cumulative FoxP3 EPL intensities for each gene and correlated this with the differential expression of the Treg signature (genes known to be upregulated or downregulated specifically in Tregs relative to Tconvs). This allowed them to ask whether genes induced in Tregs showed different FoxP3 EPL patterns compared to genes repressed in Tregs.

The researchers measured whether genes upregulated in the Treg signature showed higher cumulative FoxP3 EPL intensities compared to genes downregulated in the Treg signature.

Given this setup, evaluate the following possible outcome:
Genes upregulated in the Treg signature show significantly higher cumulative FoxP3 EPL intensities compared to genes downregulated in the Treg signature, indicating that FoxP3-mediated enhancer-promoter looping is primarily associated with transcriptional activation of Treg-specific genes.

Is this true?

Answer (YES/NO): YES